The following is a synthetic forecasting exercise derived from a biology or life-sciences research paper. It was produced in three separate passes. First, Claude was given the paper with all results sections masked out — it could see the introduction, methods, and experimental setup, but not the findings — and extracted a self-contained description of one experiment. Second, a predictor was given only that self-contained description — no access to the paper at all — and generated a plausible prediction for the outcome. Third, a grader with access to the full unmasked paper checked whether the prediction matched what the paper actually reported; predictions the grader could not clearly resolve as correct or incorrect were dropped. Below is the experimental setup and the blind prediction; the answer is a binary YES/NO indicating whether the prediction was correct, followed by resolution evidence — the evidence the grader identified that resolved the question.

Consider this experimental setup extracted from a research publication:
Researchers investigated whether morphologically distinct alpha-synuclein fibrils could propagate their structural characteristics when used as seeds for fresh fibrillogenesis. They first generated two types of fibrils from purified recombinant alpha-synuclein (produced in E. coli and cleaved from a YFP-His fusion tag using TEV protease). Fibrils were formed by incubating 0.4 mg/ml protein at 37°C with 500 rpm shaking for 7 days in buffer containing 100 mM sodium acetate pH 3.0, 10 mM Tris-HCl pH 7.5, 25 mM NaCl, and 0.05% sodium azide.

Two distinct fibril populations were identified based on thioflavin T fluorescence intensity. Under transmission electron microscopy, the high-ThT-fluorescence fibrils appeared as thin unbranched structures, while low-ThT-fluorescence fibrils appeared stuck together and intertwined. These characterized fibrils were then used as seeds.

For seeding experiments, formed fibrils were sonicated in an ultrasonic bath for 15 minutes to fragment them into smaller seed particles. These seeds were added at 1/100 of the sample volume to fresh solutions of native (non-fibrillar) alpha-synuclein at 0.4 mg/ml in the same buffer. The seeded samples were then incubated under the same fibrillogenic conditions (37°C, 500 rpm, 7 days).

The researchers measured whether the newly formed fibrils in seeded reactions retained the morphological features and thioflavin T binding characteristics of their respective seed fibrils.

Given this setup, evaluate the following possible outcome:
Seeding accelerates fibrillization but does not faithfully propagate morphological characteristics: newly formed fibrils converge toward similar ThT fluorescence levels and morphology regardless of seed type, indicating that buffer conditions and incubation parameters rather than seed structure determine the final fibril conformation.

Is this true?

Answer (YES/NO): NO